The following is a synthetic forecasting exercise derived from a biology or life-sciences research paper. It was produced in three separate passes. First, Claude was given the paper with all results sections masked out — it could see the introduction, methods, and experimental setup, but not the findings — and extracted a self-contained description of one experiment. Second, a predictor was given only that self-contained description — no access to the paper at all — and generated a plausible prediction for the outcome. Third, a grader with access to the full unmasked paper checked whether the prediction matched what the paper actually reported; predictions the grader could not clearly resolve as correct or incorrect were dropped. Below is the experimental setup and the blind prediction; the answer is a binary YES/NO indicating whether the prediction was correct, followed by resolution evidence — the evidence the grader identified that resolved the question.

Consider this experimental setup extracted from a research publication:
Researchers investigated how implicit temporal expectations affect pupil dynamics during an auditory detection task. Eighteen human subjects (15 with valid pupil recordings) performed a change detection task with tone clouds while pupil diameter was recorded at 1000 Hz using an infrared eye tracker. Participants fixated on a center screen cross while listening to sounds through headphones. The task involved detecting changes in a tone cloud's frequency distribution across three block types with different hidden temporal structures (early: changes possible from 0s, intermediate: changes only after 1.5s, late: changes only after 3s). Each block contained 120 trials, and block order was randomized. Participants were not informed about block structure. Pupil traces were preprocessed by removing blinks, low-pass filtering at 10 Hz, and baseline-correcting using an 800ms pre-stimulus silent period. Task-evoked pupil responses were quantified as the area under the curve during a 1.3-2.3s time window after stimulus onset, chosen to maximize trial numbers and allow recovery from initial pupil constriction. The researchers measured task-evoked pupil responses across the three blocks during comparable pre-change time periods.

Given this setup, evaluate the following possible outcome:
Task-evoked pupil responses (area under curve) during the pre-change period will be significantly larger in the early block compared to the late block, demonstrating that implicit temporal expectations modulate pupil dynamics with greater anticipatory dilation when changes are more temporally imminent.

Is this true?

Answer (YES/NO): YES